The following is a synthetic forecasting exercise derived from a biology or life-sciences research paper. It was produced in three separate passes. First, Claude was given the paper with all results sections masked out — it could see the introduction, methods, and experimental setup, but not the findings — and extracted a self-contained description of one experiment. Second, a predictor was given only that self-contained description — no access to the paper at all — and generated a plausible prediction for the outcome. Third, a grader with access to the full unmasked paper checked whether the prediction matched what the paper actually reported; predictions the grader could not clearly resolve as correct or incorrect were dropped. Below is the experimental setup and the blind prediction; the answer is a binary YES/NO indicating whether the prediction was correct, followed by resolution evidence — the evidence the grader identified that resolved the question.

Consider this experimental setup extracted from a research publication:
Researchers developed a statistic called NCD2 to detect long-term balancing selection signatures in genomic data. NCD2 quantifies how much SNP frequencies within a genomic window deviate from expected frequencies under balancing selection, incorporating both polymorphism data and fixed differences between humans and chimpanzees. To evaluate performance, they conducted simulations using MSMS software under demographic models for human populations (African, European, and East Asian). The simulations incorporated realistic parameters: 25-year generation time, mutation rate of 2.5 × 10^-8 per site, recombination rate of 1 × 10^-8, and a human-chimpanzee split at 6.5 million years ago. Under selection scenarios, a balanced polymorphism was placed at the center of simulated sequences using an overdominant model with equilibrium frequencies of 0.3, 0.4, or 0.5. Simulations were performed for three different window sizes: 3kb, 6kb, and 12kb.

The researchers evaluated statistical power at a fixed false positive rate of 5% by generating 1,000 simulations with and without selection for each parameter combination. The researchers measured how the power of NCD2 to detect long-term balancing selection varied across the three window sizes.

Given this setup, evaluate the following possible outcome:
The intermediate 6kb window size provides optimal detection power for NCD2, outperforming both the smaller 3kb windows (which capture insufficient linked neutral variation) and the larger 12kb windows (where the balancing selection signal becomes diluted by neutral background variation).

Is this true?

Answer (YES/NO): NO